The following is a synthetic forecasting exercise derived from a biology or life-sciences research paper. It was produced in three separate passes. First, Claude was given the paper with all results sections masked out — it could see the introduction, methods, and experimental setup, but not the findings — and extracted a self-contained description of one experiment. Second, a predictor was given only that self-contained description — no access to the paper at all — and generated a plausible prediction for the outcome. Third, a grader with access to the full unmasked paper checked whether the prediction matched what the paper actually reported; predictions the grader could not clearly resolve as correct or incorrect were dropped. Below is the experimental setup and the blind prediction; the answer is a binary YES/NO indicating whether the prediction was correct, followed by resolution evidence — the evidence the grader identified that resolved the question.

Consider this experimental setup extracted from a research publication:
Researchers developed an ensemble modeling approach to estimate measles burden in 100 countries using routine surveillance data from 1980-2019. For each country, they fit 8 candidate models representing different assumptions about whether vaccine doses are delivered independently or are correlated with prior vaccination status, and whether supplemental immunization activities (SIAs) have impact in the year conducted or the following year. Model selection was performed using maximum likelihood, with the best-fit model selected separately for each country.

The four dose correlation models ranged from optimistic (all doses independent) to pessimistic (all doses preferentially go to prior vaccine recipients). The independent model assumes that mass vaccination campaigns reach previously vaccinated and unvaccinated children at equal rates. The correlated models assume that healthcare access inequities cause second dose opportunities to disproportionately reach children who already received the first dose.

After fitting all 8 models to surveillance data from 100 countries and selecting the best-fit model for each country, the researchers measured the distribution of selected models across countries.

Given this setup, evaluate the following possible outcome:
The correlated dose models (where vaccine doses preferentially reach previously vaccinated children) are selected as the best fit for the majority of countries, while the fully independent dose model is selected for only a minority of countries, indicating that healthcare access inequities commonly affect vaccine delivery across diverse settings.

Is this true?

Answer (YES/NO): YES